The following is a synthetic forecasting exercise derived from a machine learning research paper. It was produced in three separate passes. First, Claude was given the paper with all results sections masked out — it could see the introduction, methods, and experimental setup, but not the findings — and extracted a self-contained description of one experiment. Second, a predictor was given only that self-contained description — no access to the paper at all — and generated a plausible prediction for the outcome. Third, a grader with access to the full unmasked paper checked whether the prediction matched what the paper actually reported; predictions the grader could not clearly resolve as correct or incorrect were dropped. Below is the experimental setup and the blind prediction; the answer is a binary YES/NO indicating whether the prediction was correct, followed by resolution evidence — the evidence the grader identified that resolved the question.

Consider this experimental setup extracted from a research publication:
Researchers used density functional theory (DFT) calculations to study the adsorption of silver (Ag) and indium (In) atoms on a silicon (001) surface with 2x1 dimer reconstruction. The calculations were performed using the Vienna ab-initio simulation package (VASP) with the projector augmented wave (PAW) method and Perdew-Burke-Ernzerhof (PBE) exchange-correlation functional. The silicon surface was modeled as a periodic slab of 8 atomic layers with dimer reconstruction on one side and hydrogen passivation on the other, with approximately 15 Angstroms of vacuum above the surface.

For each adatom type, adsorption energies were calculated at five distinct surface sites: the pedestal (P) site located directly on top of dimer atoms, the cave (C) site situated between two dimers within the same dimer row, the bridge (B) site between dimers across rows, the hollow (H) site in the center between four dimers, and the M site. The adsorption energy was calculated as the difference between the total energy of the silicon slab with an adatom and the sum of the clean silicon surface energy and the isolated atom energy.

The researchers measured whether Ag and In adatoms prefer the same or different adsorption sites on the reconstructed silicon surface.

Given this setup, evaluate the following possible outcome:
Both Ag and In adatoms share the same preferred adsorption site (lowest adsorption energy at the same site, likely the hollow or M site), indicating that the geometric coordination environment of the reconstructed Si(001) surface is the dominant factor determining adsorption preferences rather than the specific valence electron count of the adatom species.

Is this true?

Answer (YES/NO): NO